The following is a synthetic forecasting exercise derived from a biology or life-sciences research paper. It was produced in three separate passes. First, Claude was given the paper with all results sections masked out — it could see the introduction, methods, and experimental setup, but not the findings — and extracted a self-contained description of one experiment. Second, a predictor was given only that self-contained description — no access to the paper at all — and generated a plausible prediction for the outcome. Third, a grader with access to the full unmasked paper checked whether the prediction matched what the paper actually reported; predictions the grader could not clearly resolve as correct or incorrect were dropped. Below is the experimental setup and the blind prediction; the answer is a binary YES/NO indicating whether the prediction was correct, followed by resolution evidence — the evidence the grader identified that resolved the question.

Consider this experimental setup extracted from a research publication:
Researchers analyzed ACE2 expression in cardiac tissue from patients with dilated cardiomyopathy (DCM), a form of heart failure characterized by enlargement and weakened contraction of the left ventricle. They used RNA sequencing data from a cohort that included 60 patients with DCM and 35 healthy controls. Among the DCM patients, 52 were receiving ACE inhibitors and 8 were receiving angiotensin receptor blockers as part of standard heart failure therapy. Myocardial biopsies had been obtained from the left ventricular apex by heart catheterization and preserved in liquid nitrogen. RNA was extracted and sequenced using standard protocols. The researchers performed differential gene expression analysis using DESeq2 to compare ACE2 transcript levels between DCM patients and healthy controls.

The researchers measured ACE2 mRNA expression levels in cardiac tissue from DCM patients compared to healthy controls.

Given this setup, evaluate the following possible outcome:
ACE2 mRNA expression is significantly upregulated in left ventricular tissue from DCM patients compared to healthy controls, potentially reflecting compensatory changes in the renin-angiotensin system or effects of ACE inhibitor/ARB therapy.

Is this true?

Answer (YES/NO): YES